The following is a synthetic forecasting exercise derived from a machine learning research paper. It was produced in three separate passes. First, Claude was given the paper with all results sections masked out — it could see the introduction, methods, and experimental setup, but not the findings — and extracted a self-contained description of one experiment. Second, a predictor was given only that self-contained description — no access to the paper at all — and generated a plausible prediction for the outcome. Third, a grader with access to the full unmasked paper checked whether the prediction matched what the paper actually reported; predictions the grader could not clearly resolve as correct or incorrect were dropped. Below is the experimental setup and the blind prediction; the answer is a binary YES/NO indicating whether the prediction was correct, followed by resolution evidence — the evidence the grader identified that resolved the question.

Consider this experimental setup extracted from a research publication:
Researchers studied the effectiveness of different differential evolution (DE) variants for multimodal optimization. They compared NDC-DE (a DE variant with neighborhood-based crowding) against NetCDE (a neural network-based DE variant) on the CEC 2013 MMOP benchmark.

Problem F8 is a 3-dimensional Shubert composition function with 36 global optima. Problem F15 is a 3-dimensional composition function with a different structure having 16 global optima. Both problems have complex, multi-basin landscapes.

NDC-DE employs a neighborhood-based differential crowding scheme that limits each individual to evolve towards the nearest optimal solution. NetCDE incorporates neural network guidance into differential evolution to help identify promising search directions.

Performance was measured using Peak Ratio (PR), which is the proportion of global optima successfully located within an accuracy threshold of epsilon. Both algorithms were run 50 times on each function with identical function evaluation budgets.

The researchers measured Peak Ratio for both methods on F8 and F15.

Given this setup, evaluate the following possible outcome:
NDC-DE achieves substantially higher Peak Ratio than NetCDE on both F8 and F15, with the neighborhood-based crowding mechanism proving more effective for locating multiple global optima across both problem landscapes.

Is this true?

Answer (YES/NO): NO